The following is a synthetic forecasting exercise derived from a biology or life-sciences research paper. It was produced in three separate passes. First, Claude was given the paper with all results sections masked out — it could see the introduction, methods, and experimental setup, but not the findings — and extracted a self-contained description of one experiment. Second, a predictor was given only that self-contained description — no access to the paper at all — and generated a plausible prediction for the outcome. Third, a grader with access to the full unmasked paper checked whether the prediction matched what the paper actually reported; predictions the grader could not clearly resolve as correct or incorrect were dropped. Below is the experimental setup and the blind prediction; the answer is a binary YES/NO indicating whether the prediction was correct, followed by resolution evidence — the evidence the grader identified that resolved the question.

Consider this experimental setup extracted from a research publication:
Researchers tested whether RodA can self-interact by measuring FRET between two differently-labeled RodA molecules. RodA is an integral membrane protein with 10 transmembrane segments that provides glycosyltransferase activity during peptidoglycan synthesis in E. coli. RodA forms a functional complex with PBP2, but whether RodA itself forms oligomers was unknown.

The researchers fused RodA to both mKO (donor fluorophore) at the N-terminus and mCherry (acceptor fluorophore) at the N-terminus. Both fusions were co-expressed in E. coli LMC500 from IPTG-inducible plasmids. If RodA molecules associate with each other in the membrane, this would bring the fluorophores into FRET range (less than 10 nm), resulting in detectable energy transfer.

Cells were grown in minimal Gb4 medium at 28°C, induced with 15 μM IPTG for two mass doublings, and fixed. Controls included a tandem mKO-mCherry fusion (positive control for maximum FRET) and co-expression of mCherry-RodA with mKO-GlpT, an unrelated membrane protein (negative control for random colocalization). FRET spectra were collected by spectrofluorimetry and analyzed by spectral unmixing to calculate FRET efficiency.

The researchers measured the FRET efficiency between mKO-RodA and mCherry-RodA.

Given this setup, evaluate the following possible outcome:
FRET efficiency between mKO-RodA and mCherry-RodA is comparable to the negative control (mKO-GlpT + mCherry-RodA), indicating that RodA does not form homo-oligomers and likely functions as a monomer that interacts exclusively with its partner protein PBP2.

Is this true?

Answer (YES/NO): NO